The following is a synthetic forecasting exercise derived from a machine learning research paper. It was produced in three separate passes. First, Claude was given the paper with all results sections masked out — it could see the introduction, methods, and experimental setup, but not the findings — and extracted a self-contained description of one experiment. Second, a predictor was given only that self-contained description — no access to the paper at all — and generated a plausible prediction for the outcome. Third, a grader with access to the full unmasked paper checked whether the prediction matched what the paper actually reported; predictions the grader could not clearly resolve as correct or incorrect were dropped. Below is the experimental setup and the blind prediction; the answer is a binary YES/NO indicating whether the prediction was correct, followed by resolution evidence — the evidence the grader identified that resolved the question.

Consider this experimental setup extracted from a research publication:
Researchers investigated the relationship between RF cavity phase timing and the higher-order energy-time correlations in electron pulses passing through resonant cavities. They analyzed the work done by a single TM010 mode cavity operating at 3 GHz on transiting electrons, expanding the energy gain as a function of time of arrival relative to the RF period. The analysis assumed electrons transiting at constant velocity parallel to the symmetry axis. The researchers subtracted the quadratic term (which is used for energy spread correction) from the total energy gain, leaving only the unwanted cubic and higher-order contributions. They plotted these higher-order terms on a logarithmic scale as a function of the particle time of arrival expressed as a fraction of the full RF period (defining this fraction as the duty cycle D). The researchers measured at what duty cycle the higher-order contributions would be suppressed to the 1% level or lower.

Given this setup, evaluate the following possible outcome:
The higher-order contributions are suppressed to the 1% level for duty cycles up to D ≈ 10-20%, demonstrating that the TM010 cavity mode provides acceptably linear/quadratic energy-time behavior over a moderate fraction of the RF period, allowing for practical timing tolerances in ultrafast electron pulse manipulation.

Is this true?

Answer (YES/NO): NO